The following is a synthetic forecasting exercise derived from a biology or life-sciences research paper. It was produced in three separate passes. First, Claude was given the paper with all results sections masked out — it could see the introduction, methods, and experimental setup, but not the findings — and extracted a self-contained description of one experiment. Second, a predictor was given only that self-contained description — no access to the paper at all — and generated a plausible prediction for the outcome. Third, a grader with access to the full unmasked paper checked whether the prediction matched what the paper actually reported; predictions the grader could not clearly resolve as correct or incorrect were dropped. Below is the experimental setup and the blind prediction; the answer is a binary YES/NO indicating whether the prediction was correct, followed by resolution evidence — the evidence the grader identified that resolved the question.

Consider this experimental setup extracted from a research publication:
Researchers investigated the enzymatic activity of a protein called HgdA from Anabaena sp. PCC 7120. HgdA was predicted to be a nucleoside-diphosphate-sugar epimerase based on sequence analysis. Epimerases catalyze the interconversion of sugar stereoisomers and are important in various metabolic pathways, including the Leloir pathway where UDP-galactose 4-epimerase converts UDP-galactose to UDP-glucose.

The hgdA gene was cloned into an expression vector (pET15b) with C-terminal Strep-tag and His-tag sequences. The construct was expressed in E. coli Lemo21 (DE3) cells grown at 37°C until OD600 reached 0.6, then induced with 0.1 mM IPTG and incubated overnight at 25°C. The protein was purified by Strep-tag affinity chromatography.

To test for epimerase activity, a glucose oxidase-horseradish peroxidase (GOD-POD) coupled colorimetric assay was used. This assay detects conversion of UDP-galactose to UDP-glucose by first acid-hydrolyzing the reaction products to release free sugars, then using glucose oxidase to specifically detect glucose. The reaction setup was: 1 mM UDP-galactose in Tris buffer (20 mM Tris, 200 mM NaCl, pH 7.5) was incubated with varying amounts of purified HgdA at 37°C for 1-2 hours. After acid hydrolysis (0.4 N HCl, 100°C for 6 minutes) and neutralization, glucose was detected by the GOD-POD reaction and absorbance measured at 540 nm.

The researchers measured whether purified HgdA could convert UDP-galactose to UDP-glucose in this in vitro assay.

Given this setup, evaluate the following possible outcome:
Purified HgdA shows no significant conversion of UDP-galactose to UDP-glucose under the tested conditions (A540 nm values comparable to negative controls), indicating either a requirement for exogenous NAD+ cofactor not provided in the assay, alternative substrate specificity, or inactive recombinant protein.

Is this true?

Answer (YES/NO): NO